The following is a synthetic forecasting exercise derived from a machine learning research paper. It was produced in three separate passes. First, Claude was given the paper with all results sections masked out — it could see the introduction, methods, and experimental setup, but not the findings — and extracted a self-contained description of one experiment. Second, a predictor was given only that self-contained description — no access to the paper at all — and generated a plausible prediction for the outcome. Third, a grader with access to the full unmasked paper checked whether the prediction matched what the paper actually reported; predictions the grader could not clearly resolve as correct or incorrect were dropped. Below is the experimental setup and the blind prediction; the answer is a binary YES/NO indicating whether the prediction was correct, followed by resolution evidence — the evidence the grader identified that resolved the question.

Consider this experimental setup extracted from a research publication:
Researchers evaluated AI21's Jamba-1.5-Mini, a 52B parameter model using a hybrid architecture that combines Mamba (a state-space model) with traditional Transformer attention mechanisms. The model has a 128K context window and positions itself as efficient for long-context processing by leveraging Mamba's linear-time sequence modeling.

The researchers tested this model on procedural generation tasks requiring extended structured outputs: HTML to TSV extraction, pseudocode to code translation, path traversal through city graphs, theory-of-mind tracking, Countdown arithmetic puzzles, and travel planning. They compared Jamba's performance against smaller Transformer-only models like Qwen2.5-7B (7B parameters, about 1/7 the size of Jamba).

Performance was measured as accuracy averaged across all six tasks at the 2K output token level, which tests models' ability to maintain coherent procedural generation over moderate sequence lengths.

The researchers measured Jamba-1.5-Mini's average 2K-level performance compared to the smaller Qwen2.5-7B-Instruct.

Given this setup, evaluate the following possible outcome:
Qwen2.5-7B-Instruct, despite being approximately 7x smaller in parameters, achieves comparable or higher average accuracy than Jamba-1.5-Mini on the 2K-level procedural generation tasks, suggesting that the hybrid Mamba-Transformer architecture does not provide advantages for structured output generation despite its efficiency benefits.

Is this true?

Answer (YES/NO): YES